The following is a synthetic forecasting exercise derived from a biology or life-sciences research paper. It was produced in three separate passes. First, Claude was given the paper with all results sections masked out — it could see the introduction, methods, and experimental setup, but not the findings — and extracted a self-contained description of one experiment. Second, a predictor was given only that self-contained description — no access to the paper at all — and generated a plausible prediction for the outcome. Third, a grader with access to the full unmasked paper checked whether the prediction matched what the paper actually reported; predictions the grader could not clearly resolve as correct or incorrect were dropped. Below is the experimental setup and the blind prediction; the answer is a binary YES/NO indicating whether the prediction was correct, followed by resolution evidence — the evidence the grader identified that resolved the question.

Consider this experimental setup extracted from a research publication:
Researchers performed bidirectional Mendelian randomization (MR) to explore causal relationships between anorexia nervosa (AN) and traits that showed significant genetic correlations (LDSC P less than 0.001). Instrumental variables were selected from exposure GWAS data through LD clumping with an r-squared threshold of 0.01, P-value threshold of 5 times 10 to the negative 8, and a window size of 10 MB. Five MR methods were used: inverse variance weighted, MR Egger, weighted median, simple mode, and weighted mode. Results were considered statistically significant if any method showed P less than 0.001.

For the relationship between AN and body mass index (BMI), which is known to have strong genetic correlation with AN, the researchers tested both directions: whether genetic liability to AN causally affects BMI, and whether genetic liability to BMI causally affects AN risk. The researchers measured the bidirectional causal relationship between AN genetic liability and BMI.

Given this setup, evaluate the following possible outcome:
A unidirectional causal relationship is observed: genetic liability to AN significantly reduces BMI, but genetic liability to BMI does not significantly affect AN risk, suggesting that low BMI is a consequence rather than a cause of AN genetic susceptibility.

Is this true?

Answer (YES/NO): NO